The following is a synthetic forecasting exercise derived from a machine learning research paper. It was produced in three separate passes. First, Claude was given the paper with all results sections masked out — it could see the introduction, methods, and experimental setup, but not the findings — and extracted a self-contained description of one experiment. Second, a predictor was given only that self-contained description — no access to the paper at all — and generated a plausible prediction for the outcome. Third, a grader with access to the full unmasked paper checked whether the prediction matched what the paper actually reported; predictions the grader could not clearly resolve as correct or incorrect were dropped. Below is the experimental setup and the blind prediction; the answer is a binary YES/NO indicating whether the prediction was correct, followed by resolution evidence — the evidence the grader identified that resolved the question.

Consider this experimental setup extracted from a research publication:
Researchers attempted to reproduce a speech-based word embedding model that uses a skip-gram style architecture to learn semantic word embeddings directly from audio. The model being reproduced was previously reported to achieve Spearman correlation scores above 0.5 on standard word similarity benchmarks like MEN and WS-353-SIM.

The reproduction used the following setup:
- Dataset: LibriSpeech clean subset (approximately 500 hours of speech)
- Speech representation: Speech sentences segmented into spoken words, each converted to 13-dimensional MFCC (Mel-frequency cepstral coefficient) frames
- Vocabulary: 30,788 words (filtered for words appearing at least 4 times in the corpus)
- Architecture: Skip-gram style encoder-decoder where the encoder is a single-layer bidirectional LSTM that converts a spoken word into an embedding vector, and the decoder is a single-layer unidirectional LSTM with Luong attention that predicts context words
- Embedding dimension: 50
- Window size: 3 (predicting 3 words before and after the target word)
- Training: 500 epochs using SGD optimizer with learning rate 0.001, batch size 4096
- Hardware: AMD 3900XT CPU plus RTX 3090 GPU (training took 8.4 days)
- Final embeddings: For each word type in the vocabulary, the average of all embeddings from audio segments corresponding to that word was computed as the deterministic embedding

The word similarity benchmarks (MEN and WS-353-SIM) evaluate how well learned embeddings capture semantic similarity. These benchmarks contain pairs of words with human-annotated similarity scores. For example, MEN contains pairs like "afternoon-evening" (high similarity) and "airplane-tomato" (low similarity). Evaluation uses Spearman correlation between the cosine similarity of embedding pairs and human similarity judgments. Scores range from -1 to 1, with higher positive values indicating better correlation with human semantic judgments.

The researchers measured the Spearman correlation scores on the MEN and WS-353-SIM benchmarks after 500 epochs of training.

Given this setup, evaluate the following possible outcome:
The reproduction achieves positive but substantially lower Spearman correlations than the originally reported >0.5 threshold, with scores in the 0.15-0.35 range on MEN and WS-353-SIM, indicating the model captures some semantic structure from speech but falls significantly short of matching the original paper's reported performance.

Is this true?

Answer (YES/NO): NO